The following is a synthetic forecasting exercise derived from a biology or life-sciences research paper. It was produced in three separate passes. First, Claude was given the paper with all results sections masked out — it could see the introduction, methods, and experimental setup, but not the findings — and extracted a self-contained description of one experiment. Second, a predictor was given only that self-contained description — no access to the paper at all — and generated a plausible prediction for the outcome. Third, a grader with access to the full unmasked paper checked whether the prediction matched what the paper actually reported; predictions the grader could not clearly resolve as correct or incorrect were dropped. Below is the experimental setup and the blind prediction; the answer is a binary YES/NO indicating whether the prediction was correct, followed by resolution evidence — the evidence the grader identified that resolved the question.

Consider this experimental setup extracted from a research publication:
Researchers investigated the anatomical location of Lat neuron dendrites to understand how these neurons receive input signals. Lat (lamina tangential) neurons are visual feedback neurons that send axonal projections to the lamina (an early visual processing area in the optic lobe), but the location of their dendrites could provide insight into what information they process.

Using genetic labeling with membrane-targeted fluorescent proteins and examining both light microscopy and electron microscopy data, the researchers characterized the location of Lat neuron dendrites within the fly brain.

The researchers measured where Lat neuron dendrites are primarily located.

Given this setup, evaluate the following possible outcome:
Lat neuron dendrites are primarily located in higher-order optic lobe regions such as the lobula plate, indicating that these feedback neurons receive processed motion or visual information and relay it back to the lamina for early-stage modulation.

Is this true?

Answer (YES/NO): NO